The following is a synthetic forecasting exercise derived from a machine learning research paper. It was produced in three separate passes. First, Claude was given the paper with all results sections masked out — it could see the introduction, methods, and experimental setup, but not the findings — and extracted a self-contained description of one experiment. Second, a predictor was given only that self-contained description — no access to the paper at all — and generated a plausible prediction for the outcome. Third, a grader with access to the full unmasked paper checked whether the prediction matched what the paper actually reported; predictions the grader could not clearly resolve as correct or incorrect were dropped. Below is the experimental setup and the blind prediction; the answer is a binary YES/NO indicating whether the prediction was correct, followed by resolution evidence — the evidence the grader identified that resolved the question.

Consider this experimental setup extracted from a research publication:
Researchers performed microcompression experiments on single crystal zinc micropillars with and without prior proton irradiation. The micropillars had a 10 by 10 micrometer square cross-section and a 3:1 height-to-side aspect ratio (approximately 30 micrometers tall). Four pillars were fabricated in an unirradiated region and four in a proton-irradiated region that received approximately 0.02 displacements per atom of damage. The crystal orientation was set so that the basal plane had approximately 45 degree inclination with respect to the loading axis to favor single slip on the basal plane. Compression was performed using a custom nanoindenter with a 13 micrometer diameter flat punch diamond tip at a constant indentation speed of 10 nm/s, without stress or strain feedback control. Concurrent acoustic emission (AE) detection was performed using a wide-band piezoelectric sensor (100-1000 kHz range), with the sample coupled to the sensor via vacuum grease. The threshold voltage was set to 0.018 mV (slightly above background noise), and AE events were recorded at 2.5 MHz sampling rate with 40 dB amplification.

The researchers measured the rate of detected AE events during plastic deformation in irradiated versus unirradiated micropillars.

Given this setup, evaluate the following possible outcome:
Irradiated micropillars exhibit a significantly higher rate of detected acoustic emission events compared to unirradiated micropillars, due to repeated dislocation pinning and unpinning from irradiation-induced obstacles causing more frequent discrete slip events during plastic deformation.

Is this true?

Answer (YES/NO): NO